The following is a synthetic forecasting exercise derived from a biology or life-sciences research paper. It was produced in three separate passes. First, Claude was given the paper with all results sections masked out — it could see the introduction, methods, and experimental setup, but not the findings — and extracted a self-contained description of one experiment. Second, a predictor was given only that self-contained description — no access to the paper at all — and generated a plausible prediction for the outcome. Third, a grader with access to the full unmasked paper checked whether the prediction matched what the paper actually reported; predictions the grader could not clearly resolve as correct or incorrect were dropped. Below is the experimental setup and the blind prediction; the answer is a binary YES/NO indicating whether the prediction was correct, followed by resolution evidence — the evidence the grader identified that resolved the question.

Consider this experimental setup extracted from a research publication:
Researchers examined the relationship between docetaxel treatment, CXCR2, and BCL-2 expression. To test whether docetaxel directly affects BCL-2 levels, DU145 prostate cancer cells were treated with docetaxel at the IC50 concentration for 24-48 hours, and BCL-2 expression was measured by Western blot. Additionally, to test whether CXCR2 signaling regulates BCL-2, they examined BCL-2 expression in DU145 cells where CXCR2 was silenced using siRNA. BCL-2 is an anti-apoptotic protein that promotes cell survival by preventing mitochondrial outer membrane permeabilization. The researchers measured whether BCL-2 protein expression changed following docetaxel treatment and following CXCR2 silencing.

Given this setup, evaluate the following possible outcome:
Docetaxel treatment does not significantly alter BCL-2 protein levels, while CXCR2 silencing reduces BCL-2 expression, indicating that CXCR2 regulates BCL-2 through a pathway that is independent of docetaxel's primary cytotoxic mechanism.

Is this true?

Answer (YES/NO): NO